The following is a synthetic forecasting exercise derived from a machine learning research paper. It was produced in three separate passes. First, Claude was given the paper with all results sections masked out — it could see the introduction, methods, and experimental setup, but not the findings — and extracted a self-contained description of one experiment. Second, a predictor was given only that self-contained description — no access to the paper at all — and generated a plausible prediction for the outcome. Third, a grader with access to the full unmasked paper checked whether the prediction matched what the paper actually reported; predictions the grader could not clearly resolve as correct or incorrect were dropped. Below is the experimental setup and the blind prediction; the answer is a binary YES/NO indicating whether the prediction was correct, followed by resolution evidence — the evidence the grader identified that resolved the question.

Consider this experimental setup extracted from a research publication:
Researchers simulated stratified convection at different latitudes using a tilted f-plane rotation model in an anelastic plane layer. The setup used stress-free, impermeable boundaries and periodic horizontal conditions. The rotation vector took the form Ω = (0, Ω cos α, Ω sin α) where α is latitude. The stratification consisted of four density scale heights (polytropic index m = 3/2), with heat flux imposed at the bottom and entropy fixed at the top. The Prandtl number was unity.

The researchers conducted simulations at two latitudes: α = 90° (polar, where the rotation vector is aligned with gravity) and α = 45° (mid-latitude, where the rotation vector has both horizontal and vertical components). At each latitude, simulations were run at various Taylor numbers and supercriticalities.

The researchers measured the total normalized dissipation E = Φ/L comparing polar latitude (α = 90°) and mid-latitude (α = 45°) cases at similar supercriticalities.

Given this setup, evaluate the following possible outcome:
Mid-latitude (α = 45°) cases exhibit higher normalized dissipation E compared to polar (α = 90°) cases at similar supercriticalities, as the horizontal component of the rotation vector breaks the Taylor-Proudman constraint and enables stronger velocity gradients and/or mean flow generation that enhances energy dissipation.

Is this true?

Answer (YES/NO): NO